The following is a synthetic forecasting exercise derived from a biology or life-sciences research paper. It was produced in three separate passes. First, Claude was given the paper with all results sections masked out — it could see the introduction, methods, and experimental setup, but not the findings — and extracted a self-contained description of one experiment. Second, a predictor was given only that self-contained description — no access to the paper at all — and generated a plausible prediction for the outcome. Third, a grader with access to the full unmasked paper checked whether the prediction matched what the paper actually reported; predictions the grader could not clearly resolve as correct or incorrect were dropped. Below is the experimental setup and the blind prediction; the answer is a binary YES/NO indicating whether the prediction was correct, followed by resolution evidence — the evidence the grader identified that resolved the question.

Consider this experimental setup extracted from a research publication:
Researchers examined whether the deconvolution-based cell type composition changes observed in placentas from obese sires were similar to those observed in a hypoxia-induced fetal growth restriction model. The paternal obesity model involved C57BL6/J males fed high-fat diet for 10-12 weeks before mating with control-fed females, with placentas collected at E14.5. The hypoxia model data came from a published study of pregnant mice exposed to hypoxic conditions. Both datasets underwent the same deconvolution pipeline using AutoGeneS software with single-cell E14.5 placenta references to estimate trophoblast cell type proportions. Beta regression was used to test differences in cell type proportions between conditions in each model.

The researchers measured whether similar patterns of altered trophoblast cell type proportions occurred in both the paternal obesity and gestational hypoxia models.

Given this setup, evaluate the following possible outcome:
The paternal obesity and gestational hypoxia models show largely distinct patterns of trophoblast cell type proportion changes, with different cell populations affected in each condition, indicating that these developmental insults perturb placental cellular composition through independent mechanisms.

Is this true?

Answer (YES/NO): NO